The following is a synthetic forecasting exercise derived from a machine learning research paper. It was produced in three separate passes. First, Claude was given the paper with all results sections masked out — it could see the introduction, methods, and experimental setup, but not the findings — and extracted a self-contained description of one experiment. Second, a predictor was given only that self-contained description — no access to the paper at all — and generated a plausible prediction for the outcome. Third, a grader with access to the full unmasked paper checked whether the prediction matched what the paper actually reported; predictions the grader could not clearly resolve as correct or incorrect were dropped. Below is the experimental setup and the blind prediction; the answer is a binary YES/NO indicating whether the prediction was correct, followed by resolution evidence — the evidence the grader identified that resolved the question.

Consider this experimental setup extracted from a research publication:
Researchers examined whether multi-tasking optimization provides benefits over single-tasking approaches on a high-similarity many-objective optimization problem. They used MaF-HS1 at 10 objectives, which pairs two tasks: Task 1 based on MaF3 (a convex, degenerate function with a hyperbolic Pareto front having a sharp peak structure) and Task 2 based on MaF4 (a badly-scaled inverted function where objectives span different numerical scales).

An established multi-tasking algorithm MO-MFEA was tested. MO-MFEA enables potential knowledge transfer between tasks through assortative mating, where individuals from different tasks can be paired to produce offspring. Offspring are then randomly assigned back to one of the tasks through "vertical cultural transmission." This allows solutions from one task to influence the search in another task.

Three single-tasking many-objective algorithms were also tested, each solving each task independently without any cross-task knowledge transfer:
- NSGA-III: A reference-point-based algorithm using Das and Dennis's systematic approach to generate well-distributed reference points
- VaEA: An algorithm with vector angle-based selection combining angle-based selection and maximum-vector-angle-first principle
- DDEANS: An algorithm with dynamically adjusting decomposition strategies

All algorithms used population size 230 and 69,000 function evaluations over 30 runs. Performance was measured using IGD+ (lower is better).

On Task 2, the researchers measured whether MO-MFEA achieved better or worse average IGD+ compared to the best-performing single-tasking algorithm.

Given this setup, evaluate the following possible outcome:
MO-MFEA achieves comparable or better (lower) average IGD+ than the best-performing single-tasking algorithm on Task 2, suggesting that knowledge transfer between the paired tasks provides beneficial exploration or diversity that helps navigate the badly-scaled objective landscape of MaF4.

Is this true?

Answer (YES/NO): YES